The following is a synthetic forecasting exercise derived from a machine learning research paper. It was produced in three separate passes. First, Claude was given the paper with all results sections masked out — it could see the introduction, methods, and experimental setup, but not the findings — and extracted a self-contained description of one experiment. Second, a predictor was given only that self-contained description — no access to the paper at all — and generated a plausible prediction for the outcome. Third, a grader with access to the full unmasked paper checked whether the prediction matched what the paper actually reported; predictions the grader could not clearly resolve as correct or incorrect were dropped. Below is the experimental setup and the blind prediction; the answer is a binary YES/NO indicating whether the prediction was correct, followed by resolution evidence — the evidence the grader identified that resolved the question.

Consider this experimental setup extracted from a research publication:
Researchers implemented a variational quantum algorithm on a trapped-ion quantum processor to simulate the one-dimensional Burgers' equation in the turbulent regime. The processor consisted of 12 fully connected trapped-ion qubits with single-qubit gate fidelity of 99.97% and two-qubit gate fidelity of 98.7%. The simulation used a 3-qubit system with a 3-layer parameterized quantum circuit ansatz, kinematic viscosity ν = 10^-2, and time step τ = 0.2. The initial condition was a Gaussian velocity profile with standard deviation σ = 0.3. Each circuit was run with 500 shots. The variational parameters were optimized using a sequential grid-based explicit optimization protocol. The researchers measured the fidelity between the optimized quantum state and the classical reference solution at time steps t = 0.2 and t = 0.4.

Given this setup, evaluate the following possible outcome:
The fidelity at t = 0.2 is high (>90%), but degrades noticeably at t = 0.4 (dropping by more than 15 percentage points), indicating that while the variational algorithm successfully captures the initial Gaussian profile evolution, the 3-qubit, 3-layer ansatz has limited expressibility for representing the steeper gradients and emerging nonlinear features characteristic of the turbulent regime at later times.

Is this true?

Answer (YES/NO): NO